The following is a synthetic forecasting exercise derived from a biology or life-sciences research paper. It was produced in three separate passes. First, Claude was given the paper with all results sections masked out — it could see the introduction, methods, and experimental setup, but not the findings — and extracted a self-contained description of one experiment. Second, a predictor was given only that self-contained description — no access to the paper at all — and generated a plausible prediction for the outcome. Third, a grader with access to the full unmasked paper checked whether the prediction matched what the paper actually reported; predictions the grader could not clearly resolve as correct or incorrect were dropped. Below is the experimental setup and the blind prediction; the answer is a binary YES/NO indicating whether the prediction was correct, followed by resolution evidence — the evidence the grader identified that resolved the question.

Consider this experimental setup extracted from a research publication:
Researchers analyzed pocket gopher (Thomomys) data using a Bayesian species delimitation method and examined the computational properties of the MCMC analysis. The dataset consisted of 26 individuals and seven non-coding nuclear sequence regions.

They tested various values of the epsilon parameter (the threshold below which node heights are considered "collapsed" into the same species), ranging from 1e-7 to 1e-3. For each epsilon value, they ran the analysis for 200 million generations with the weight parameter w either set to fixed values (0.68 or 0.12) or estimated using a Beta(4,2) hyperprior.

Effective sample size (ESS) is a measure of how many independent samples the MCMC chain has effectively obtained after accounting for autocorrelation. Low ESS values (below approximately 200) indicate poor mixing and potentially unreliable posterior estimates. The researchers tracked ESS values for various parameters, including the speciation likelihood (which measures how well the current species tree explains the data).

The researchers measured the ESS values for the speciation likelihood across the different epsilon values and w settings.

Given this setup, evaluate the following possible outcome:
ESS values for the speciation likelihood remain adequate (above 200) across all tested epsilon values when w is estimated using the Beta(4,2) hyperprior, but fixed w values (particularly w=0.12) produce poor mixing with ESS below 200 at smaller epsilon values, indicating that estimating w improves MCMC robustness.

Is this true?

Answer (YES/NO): NO